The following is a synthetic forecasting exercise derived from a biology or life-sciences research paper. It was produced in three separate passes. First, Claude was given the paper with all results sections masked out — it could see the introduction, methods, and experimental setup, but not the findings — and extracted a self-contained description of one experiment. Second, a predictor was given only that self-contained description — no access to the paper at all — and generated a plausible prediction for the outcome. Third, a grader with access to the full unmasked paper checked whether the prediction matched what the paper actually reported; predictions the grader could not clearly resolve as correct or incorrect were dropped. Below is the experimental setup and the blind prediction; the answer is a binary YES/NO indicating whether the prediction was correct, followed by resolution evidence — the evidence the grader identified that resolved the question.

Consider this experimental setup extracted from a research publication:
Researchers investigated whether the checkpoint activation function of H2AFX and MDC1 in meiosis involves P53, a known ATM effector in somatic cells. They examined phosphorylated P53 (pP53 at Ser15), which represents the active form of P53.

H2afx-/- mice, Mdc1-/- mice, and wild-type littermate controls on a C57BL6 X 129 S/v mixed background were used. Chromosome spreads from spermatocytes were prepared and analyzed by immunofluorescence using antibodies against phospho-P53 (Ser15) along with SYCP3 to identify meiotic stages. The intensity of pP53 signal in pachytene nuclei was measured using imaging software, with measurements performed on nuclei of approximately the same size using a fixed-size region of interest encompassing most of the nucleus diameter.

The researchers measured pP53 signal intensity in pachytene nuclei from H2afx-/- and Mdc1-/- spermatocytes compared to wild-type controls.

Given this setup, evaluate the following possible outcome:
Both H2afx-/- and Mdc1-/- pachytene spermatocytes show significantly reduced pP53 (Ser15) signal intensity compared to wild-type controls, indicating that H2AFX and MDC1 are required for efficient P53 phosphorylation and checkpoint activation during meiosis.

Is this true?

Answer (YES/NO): YES